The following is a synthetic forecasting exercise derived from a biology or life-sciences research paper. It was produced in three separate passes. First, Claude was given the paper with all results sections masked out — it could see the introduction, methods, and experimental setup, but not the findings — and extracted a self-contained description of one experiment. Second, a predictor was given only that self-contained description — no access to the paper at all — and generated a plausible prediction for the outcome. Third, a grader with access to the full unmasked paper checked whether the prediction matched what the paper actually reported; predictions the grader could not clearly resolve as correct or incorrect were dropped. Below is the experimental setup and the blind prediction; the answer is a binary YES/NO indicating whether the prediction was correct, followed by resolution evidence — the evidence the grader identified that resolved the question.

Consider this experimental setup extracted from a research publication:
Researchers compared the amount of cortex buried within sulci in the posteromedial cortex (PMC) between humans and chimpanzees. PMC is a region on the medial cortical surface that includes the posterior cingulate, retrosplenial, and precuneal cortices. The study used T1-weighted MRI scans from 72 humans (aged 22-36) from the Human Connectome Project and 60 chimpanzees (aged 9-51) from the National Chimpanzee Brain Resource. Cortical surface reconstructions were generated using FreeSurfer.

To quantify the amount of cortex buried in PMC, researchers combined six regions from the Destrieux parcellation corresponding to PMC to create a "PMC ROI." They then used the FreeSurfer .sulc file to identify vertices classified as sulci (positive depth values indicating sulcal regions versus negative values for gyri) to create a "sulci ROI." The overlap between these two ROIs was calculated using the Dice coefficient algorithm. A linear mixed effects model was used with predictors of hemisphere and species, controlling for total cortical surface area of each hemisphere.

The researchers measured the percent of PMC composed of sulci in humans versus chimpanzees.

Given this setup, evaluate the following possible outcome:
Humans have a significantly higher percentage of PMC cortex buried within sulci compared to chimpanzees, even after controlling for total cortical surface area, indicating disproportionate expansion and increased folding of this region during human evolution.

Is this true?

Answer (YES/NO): YES